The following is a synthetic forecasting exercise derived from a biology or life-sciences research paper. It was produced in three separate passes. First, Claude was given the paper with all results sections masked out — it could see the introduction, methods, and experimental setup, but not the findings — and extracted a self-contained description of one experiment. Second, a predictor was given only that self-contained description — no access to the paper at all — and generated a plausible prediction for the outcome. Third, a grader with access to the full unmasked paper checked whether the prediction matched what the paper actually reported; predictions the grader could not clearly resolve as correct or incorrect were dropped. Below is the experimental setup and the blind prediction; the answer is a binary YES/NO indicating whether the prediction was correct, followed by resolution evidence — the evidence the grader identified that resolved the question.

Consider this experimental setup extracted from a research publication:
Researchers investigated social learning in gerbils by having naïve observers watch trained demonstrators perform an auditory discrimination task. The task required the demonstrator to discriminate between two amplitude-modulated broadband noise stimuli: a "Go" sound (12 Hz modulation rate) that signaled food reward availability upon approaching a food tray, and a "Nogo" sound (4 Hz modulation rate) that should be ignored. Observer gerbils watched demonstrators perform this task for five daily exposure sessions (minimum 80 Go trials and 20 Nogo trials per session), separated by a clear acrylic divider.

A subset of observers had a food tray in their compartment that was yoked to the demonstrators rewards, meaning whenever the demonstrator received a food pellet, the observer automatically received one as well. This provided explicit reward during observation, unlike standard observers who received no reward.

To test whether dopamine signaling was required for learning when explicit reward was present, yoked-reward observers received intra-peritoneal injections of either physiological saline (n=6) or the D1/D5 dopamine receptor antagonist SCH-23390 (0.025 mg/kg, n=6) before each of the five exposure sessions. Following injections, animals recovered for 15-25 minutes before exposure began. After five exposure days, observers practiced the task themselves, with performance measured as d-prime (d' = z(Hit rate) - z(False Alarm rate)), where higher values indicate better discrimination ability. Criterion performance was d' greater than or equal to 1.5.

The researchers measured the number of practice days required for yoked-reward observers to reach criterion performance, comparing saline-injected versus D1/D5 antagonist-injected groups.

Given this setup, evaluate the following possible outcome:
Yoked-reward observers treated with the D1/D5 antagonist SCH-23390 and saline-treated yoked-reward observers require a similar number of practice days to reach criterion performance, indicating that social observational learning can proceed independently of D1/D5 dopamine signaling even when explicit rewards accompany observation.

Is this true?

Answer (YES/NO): NO